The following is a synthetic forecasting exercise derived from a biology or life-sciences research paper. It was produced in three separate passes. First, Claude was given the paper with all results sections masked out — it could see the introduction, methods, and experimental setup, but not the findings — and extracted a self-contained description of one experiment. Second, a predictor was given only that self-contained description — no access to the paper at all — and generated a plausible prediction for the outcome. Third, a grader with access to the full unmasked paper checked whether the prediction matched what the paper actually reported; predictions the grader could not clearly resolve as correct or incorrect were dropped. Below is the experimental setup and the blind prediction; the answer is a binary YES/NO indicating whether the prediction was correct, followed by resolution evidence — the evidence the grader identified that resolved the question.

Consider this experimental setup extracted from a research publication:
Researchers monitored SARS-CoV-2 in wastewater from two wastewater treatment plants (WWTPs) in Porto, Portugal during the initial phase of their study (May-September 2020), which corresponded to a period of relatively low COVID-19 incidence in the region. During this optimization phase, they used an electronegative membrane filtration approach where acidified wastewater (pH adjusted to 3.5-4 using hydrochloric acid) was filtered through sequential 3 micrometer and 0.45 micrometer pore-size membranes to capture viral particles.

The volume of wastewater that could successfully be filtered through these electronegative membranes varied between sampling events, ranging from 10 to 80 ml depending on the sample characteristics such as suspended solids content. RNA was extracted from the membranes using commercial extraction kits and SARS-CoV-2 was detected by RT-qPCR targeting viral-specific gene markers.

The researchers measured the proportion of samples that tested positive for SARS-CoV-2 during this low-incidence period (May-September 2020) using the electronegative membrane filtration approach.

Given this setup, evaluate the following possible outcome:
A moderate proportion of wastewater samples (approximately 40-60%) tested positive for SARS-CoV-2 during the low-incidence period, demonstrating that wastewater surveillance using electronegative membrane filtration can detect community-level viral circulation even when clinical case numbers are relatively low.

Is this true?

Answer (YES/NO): NO